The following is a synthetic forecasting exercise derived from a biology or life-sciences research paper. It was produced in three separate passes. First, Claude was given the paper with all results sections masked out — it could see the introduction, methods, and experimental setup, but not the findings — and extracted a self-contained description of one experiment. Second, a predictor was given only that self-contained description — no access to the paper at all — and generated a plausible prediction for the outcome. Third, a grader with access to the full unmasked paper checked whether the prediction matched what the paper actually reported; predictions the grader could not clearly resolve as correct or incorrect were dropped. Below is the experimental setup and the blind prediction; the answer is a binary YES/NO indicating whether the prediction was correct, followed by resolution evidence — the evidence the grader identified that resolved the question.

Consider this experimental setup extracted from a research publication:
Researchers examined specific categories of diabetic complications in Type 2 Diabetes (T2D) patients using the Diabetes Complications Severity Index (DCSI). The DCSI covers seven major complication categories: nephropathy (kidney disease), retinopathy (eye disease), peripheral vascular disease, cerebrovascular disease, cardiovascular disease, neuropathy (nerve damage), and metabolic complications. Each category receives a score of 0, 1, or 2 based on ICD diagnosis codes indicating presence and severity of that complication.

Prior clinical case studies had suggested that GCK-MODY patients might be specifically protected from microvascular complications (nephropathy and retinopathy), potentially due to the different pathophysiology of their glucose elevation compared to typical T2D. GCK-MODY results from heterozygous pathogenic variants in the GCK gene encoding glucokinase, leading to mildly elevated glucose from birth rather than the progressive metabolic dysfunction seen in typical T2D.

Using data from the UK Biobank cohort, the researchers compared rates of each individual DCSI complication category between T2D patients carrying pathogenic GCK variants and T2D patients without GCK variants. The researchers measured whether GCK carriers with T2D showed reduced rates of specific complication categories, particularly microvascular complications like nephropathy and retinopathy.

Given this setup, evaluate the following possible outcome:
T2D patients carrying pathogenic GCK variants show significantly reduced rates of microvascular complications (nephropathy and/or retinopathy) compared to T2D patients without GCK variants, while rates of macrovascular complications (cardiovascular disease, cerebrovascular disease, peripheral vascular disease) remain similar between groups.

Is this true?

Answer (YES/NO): NO